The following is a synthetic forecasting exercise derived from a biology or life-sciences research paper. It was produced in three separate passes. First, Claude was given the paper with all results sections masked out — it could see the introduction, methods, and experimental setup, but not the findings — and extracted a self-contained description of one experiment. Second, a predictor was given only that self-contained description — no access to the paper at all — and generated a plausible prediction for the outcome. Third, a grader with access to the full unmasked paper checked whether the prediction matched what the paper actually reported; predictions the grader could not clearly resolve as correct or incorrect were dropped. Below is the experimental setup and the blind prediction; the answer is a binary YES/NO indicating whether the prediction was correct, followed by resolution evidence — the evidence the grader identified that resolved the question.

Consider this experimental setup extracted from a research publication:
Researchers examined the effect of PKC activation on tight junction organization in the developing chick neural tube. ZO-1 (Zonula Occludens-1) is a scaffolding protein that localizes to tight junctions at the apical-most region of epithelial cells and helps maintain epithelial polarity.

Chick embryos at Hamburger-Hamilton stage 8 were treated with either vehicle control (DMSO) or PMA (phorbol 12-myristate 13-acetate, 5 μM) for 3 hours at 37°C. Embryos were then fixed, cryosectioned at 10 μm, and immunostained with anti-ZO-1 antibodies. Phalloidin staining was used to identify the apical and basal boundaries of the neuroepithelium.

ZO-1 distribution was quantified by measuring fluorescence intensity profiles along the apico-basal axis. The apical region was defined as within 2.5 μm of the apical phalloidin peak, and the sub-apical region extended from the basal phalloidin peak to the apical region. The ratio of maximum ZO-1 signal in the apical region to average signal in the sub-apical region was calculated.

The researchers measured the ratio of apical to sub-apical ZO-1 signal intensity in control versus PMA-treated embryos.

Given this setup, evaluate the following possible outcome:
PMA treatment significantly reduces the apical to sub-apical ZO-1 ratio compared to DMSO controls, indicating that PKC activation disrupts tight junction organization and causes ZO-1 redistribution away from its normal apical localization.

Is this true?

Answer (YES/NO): YES